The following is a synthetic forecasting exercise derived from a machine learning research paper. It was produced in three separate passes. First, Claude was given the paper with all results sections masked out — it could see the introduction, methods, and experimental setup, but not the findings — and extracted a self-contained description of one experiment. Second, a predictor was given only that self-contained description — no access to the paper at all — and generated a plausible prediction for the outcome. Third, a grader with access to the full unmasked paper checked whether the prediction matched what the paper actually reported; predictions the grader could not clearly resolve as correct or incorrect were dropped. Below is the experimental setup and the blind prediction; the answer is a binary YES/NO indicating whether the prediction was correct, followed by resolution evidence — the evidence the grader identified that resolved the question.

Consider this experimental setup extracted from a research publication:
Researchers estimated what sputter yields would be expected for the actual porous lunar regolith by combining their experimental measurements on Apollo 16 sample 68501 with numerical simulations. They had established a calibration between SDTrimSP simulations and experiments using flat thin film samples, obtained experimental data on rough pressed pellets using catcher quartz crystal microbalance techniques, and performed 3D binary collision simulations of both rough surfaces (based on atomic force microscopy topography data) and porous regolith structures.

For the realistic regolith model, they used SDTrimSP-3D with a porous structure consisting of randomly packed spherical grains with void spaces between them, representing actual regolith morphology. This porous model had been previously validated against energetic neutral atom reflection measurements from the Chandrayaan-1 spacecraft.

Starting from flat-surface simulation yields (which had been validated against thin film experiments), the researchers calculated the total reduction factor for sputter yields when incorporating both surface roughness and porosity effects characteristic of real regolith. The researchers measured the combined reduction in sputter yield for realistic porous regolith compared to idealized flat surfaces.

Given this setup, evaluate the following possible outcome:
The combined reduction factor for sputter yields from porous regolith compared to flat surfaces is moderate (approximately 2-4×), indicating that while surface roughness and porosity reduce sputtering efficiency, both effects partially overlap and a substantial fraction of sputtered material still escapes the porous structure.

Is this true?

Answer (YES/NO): YES